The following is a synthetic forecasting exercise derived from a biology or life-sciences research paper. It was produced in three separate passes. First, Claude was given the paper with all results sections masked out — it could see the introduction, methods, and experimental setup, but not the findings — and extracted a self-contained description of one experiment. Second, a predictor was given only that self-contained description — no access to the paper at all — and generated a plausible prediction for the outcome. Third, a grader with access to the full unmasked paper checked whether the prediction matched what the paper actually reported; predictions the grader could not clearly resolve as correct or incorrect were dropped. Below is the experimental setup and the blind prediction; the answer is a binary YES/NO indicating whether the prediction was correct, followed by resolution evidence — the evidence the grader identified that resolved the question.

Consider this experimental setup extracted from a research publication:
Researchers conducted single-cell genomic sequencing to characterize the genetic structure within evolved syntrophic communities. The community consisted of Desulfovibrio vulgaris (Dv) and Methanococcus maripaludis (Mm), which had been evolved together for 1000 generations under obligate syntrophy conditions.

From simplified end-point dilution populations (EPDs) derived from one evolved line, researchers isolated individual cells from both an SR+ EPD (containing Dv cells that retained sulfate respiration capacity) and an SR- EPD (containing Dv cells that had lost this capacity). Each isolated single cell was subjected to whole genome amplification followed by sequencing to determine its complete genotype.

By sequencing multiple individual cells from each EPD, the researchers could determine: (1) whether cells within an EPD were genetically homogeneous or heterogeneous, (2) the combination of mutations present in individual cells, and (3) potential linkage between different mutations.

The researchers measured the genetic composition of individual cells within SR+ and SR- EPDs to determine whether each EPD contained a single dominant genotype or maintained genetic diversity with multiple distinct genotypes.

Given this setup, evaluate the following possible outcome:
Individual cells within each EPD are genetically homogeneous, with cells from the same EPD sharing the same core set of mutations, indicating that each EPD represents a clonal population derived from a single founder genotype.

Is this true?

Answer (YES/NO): NO